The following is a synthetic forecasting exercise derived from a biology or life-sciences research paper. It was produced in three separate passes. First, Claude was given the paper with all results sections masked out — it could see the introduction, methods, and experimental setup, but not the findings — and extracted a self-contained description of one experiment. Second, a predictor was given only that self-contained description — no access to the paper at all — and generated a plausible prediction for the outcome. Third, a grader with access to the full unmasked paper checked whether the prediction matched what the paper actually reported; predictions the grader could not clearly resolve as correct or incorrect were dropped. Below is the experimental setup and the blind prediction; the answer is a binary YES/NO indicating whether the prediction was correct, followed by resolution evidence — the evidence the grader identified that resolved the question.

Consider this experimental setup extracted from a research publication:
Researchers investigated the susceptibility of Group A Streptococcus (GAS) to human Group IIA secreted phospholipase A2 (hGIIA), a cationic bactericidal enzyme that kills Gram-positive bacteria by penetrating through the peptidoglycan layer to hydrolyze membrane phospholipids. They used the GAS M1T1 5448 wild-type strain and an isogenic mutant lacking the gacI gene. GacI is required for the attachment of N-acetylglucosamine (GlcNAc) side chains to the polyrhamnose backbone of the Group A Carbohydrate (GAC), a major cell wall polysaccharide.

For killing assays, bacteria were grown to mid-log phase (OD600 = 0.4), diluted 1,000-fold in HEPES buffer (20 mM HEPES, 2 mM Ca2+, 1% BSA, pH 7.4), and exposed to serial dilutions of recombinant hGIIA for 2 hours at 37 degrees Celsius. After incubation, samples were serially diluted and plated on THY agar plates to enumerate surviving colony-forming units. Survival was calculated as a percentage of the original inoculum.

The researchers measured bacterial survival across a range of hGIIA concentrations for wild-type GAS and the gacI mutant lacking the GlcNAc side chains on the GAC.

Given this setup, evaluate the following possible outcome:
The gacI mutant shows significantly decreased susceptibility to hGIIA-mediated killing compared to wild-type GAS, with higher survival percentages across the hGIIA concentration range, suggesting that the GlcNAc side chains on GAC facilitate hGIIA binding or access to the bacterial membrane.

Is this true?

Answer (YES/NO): YES